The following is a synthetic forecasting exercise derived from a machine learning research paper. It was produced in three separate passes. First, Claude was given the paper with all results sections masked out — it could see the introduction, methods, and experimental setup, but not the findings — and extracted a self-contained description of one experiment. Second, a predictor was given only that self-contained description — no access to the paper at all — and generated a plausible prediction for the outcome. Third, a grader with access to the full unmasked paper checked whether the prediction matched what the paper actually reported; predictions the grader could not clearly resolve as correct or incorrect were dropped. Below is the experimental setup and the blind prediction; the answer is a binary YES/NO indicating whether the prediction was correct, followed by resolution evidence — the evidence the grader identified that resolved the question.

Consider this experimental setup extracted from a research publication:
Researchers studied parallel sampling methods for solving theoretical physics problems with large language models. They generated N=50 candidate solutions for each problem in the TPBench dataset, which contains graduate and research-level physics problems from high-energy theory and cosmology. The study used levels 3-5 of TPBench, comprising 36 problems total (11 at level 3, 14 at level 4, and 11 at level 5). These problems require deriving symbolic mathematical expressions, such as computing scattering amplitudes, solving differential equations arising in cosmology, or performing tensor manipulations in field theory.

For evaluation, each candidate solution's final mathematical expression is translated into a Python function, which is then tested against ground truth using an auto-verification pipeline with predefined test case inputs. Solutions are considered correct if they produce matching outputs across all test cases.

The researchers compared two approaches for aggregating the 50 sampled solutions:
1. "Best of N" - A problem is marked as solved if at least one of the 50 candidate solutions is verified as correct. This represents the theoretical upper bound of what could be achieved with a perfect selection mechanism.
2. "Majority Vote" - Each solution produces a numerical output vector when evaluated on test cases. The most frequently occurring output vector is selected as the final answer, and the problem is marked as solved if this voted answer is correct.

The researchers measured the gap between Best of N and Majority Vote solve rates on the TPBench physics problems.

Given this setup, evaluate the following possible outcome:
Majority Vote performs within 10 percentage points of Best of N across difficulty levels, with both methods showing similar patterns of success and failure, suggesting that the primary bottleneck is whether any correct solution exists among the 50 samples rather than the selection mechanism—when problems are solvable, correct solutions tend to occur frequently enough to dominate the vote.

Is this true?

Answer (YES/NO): NO